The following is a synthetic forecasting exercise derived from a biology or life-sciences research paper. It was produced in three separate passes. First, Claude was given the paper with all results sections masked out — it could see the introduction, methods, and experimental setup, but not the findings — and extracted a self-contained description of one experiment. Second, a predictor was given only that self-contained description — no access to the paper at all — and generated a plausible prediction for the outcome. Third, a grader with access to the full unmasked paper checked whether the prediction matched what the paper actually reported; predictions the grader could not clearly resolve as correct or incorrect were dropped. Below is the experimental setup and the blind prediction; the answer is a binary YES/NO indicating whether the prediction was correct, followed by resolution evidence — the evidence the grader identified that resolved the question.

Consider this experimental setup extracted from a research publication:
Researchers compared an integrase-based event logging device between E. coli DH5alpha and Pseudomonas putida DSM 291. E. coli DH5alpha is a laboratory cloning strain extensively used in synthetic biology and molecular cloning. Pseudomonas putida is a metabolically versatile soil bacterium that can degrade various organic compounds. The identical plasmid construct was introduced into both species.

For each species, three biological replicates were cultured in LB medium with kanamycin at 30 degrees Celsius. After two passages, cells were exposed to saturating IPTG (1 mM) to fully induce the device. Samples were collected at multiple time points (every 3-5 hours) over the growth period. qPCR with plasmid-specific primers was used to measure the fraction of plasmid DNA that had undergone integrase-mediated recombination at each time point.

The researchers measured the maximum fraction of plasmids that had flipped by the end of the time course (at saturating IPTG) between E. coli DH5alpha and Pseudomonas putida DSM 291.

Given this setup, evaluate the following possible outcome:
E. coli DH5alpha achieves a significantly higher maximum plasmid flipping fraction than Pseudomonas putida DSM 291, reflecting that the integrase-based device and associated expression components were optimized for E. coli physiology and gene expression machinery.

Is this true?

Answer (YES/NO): NO